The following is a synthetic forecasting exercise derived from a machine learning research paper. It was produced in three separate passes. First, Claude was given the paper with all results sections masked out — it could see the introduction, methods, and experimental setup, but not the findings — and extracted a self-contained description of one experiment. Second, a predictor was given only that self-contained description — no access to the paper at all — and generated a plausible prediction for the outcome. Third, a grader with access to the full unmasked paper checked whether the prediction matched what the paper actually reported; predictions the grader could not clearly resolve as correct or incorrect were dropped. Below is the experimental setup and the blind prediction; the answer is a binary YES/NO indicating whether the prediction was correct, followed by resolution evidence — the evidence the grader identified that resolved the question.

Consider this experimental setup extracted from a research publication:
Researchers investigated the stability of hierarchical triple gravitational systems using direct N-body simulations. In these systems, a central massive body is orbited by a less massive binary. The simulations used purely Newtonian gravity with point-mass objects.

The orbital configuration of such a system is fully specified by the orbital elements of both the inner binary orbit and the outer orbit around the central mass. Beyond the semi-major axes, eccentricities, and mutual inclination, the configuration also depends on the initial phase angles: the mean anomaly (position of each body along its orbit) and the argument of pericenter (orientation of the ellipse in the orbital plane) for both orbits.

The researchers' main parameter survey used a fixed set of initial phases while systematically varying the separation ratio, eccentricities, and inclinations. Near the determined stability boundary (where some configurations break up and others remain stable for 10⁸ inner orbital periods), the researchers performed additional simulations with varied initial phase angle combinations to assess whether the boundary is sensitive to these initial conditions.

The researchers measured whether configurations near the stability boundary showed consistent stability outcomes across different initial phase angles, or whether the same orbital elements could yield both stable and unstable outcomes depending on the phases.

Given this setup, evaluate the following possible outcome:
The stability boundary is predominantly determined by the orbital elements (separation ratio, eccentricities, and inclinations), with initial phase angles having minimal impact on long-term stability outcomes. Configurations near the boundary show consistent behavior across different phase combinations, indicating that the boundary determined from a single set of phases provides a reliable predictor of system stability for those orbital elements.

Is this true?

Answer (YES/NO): YES